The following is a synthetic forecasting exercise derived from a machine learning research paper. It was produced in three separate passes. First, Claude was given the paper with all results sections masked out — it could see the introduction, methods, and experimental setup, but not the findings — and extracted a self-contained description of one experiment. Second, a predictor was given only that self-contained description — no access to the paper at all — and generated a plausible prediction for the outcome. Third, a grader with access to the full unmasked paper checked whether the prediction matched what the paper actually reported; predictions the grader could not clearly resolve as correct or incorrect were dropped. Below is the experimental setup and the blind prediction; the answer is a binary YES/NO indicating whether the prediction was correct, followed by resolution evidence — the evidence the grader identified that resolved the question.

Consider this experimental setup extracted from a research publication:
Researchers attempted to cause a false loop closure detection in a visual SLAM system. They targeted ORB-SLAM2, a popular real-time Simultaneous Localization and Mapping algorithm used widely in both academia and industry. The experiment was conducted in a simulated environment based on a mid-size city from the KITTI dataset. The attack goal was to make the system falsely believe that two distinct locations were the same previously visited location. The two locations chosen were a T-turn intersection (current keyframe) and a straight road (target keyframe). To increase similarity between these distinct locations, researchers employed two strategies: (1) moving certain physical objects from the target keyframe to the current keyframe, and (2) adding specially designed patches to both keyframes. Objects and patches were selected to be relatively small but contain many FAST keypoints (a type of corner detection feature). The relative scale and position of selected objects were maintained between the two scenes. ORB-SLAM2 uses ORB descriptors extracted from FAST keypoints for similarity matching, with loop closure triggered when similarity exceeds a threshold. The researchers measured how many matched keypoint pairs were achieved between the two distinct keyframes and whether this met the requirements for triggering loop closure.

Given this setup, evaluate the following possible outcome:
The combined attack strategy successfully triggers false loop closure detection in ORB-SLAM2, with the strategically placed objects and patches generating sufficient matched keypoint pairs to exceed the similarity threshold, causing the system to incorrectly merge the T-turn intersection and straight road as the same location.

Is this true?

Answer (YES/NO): YES